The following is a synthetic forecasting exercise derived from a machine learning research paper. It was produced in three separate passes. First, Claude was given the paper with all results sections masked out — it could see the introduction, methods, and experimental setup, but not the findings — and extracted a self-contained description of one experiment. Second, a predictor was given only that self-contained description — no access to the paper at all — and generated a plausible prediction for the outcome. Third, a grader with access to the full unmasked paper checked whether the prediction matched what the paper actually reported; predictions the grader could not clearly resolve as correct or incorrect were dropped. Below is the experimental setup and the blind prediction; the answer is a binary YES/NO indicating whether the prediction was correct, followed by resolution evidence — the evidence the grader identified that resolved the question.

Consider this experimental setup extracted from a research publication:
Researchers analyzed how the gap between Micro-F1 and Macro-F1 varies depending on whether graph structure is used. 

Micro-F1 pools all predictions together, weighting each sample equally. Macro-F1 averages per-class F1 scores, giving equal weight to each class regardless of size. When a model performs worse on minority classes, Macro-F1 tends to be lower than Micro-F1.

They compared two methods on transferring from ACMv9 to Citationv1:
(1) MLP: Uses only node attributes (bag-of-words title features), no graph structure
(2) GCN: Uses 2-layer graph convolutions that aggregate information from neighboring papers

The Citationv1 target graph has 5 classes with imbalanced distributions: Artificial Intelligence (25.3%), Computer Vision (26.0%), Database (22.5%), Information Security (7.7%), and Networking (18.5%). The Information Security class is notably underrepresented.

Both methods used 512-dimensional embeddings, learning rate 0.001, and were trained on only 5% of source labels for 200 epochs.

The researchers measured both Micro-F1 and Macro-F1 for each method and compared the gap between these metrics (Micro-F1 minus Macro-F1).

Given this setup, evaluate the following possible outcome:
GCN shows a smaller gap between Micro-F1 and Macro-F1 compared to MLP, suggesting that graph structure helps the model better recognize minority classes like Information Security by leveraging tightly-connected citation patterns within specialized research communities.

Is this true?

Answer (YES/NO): YES